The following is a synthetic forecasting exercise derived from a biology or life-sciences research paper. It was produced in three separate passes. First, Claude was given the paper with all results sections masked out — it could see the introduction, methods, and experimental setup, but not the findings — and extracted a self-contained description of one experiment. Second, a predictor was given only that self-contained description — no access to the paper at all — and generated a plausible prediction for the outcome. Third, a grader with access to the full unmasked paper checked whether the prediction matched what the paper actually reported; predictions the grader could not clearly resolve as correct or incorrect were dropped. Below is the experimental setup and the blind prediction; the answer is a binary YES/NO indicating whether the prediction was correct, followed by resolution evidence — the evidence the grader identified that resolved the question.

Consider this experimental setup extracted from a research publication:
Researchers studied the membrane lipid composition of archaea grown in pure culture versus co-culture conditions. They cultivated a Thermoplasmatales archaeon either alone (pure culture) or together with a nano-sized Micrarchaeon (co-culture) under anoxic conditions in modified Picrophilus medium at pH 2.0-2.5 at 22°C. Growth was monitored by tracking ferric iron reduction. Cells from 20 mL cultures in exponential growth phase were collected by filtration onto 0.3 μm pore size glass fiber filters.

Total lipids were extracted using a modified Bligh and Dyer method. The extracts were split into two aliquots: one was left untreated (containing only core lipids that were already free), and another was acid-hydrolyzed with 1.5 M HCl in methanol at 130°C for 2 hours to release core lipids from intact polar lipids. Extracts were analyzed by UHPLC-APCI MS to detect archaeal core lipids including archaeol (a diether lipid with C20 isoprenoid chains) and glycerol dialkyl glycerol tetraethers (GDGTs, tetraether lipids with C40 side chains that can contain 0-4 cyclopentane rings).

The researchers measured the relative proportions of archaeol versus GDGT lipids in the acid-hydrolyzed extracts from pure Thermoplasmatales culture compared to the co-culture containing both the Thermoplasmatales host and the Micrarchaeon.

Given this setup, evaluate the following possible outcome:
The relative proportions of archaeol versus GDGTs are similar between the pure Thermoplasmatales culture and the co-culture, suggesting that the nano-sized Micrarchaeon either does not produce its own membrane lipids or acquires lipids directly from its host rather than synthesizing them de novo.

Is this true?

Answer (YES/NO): YES